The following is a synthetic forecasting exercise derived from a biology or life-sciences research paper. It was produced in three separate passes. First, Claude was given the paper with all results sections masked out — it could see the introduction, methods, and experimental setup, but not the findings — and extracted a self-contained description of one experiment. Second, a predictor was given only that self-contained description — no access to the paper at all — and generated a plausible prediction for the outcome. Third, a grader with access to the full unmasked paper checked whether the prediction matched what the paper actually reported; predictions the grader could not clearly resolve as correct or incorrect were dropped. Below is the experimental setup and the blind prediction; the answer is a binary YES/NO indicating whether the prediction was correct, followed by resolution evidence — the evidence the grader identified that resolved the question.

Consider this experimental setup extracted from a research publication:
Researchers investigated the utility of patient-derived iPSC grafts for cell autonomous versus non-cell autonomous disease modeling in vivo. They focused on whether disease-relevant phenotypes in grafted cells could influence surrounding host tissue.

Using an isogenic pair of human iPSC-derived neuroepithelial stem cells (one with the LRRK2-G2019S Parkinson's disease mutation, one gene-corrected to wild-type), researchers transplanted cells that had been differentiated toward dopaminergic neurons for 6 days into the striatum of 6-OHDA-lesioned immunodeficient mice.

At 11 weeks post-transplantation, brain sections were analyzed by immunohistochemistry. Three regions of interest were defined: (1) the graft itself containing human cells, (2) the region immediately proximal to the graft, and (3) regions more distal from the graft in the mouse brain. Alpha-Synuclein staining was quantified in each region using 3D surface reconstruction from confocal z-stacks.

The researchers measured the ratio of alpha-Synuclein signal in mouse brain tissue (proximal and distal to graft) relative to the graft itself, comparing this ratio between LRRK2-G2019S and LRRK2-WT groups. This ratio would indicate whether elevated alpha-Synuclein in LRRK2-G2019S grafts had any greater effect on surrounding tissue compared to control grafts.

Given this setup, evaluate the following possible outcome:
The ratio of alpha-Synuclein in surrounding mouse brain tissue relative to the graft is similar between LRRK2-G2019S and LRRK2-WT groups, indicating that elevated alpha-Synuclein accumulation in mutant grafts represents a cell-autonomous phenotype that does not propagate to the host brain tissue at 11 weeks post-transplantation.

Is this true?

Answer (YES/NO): YES